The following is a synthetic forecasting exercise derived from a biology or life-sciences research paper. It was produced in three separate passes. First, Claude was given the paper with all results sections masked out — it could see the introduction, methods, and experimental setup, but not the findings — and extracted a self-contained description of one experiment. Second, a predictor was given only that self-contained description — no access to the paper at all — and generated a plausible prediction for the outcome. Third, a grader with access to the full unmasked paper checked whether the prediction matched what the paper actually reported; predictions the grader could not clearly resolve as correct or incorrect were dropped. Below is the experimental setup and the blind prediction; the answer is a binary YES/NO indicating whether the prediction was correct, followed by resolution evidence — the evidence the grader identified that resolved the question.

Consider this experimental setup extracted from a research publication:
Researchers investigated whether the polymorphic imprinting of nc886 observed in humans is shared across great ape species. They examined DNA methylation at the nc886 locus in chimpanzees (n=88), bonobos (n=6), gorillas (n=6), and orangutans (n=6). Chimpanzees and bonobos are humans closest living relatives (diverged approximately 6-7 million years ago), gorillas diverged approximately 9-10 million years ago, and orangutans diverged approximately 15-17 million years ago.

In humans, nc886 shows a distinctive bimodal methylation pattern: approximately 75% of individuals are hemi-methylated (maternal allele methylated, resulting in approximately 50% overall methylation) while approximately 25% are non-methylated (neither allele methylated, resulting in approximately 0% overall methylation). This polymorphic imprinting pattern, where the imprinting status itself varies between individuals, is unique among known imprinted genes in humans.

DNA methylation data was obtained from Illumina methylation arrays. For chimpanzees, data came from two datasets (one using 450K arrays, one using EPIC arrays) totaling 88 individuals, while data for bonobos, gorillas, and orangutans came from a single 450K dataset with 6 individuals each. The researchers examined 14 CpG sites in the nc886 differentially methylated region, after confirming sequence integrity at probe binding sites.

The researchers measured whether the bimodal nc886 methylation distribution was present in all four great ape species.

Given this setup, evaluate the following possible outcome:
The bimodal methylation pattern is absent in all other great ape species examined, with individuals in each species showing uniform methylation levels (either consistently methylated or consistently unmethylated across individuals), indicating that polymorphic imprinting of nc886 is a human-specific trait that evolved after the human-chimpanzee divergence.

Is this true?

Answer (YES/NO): NO